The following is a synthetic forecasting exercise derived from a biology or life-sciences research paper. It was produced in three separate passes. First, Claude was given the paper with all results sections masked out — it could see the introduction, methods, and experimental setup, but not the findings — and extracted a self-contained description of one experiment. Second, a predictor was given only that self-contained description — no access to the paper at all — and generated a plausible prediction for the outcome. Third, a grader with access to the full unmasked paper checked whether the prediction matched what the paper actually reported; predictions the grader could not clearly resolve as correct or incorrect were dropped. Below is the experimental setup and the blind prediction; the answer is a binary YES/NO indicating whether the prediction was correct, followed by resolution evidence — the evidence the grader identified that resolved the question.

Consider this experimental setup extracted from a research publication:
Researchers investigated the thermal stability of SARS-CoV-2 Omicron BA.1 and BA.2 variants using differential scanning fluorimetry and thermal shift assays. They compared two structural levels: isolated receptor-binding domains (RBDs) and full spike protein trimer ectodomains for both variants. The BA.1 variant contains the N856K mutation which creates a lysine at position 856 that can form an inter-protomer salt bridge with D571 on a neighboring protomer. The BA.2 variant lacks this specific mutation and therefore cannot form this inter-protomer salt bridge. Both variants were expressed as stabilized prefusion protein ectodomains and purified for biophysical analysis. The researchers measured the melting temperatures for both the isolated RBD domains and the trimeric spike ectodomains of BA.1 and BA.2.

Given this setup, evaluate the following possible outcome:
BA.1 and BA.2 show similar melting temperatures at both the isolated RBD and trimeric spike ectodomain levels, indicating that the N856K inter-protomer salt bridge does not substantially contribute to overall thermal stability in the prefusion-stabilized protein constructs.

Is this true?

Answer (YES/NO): NO